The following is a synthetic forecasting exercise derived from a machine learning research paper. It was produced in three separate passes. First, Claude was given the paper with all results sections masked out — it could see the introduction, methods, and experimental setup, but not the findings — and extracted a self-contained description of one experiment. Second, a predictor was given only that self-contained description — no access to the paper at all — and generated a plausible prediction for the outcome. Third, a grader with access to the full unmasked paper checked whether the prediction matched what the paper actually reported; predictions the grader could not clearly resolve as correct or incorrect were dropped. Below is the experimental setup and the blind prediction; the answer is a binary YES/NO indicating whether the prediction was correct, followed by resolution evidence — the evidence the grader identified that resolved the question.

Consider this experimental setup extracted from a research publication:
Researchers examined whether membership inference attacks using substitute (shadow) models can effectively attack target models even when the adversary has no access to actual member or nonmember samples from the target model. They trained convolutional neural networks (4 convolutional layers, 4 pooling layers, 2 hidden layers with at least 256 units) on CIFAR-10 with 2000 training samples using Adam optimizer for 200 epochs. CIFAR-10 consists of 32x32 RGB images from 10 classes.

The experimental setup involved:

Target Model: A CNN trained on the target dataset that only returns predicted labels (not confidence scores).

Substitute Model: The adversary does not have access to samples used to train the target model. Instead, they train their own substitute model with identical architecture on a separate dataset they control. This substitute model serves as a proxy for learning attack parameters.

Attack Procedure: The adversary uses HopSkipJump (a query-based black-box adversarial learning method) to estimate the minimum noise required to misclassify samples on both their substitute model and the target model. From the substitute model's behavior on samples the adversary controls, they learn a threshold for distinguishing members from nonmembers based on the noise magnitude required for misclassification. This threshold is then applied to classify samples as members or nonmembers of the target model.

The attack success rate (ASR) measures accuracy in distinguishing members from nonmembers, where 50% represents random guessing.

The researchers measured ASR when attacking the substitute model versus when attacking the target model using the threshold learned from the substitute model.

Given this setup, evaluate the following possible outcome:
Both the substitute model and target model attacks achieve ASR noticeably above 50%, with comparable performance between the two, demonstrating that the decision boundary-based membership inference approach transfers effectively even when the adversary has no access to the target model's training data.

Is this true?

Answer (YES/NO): YES